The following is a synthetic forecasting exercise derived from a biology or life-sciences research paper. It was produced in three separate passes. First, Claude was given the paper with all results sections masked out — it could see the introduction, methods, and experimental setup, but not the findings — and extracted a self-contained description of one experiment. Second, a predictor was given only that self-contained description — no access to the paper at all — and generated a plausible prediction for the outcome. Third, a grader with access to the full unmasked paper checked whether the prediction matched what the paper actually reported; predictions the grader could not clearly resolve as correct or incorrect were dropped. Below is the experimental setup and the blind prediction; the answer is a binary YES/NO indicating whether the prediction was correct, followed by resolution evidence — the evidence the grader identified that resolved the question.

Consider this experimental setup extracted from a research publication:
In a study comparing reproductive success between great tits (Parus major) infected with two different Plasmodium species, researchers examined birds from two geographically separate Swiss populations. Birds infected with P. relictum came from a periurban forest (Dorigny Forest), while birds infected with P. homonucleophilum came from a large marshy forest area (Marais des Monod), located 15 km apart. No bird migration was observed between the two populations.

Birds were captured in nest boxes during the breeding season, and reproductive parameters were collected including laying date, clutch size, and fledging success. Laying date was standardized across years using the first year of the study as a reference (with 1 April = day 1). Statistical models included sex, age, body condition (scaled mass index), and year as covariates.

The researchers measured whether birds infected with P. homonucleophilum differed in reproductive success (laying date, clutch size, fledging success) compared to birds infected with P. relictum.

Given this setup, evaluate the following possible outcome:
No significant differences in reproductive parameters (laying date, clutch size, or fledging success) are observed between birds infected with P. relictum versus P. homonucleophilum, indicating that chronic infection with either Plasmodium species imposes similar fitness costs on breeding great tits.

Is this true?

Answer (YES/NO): NO